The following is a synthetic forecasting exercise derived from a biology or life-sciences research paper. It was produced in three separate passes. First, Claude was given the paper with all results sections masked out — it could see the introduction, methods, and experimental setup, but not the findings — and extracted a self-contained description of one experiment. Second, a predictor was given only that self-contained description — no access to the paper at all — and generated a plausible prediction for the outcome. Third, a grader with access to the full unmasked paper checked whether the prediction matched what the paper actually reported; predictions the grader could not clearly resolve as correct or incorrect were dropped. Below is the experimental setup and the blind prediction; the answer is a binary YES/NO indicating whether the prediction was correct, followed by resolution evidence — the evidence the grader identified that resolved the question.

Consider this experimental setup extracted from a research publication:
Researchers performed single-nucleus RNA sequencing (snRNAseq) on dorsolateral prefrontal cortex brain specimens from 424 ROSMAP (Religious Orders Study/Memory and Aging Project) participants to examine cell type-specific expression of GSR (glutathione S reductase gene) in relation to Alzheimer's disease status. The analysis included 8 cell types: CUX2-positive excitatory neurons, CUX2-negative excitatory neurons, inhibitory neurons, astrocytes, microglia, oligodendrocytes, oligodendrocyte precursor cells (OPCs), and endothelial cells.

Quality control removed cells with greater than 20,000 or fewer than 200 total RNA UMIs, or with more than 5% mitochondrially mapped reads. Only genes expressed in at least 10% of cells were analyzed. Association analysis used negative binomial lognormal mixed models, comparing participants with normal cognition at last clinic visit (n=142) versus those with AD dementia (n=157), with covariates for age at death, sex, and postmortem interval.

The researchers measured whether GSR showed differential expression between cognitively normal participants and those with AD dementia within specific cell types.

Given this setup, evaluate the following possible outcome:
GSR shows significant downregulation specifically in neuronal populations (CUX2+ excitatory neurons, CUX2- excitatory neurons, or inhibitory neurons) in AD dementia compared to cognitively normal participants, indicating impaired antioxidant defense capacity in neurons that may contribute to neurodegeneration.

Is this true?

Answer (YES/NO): NO